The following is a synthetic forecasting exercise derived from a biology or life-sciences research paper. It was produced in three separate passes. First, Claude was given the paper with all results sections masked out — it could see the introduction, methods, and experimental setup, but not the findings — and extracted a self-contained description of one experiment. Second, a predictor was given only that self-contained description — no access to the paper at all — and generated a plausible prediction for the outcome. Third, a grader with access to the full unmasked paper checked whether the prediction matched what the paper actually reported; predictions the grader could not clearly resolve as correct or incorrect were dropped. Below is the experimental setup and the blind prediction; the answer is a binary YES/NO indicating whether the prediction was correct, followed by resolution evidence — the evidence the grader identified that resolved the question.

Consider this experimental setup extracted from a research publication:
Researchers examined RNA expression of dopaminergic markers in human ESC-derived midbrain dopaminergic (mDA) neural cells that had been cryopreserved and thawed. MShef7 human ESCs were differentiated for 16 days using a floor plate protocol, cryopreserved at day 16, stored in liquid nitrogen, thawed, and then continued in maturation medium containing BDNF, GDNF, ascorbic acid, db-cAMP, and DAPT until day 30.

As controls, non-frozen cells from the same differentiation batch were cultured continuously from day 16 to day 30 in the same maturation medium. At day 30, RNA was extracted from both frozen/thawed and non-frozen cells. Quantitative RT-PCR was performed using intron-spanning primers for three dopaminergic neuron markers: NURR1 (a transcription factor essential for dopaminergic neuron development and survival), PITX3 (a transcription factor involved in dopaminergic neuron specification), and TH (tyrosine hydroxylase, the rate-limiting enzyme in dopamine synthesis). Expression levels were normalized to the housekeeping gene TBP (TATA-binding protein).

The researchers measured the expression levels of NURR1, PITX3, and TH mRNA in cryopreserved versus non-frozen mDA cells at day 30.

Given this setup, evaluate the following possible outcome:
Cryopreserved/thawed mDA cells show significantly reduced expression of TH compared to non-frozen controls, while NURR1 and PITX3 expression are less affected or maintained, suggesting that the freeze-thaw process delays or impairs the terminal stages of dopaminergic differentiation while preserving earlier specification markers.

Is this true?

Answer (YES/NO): NO